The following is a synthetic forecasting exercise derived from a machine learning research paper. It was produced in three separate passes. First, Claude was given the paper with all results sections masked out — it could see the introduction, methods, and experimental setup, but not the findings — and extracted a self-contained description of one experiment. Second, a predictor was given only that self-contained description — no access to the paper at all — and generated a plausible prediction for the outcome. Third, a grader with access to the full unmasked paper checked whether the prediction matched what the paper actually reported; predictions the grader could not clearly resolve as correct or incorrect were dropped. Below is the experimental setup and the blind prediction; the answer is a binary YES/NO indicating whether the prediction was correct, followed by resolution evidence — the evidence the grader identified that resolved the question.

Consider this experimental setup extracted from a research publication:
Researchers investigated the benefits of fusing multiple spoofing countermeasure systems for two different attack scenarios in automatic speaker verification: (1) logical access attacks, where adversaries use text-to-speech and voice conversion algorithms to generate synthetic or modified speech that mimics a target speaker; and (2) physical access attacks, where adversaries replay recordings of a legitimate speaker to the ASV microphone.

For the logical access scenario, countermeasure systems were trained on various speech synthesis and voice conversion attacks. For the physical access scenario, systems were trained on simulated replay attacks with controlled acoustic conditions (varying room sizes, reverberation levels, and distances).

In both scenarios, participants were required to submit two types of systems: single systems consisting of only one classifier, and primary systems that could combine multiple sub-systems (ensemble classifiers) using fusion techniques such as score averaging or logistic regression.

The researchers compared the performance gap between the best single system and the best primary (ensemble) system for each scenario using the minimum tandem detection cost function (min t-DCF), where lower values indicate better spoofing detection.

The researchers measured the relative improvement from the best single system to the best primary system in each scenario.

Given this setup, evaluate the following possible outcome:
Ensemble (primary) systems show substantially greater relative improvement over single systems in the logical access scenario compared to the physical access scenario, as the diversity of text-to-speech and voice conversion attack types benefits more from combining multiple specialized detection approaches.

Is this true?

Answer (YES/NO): YES